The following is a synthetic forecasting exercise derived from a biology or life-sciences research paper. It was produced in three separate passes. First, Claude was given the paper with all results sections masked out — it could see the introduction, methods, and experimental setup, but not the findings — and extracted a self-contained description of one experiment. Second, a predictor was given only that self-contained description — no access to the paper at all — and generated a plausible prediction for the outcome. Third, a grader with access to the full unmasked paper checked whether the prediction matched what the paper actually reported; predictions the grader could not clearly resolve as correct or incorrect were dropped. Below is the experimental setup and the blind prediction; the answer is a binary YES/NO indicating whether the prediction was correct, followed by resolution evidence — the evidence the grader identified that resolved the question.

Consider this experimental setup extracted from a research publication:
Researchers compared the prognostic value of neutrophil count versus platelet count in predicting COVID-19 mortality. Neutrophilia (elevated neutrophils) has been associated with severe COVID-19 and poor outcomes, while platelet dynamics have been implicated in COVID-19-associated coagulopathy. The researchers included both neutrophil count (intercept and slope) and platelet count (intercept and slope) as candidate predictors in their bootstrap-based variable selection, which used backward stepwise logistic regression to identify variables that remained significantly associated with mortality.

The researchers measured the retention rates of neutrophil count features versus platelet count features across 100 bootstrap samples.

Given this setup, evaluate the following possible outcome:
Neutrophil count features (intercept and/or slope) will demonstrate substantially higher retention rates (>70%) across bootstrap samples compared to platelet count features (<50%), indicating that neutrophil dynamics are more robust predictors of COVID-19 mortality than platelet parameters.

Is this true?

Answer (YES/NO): NO